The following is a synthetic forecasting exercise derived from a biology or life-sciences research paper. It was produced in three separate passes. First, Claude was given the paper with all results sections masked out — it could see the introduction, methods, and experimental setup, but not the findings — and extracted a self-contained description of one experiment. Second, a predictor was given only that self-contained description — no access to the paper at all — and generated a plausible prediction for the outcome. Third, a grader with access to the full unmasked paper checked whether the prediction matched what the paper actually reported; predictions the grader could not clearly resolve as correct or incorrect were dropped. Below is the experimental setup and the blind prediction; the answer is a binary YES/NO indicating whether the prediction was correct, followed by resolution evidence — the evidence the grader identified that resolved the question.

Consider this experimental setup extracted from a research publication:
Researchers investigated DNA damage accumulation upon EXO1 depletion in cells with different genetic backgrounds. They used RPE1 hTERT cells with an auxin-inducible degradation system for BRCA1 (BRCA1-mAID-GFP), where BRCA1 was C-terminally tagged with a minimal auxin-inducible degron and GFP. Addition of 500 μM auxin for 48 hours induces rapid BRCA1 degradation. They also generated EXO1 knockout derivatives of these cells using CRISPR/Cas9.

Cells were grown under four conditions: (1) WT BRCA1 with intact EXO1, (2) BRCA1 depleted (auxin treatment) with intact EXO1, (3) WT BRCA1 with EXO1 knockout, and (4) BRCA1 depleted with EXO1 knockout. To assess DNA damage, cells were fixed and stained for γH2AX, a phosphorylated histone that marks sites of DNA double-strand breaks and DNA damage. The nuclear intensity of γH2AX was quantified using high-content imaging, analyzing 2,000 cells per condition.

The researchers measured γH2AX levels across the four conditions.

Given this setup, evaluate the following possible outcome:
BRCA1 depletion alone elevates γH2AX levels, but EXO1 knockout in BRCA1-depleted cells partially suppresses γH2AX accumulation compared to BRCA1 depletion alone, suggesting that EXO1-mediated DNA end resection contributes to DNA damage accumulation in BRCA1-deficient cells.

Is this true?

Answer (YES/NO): NO